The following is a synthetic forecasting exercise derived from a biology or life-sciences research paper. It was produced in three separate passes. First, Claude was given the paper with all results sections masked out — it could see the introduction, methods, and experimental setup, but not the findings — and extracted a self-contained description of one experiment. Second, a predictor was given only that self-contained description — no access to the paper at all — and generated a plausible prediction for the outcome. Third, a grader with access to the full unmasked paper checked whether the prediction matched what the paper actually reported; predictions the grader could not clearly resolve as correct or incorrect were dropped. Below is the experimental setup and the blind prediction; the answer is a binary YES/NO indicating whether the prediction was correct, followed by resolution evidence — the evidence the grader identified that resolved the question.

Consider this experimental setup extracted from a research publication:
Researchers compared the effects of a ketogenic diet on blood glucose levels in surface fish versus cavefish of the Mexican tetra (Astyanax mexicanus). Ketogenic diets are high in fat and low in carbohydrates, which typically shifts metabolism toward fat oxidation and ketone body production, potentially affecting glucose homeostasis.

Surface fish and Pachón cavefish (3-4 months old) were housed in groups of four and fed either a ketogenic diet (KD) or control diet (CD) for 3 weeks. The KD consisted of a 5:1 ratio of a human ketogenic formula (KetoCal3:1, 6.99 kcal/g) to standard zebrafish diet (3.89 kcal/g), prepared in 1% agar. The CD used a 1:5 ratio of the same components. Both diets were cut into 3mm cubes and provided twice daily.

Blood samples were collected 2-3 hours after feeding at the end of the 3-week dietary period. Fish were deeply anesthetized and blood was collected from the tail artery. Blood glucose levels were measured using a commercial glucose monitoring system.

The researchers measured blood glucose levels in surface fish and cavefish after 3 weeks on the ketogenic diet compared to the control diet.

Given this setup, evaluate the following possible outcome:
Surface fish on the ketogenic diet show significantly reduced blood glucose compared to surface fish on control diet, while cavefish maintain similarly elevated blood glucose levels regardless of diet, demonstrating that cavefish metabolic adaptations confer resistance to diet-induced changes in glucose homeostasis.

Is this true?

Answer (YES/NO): NO